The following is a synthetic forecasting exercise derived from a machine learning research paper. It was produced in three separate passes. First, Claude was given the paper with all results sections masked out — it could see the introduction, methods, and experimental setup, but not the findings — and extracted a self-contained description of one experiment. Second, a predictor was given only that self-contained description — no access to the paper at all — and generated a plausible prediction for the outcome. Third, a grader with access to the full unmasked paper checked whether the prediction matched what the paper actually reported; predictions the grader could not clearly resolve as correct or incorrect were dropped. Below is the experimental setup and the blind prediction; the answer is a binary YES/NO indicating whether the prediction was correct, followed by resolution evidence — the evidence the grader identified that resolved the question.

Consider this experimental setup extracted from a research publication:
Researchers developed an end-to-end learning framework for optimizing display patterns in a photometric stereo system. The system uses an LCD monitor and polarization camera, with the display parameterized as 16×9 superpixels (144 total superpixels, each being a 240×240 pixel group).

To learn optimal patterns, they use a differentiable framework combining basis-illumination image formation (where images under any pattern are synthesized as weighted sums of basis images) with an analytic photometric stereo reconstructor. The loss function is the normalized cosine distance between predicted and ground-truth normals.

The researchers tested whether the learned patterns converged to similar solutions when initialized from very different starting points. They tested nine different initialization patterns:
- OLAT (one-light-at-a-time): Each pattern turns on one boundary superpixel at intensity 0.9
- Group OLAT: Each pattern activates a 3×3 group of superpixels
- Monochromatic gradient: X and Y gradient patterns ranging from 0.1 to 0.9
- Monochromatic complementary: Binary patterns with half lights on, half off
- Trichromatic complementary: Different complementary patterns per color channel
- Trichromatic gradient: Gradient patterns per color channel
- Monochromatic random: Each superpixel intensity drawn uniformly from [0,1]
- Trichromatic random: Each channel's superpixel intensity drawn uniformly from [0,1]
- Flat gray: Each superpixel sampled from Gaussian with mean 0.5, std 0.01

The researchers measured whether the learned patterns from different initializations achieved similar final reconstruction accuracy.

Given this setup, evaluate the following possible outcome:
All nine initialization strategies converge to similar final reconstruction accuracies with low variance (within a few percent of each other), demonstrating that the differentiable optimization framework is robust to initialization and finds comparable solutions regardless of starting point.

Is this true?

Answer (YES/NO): YES